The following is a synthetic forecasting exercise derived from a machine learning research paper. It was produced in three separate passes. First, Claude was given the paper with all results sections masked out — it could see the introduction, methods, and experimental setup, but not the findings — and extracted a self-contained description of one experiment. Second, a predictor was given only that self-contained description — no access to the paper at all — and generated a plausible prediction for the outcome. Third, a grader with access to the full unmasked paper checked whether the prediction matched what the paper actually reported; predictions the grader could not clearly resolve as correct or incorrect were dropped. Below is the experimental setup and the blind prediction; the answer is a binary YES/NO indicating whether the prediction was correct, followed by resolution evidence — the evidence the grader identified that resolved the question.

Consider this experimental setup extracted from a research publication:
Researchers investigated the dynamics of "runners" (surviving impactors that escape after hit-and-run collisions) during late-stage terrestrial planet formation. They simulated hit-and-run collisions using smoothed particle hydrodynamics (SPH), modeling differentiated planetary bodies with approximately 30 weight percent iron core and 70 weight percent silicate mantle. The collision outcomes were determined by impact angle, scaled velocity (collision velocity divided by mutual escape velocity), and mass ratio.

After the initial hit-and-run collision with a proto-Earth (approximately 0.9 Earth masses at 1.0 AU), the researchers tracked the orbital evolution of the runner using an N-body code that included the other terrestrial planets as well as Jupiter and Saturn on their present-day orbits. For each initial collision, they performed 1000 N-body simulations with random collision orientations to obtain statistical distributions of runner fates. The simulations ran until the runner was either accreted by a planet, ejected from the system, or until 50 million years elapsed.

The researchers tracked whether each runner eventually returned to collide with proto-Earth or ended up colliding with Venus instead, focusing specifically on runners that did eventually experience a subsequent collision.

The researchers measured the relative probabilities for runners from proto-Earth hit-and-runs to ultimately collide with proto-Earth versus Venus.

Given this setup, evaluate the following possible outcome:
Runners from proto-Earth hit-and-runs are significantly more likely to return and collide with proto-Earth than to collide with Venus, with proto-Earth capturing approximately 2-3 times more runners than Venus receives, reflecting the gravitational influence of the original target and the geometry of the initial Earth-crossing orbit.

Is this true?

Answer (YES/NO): NO